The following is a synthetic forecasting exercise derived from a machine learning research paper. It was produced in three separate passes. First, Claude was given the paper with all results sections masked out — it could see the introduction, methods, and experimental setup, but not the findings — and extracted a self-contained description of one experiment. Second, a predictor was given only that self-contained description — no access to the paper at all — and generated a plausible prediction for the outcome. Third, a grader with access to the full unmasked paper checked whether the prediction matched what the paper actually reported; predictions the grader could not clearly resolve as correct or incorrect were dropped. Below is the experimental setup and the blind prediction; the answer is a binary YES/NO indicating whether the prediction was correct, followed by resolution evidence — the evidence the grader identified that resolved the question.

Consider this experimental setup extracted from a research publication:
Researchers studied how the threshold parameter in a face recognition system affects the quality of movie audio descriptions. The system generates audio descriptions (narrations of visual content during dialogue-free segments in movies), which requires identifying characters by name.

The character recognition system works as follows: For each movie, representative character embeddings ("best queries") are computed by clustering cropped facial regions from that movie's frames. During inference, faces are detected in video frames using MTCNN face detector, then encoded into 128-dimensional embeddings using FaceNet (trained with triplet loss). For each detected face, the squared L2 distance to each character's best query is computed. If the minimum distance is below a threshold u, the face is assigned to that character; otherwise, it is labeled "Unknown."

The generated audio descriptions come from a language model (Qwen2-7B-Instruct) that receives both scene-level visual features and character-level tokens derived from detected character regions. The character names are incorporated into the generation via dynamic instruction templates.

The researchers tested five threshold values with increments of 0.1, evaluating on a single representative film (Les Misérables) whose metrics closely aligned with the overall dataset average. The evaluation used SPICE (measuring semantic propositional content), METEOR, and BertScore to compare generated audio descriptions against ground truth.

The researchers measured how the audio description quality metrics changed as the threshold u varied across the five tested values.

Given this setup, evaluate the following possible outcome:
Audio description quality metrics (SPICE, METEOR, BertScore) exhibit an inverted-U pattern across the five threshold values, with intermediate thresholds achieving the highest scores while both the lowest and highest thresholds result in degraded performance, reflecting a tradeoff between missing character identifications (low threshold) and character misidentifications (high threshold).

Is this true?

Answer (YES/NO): NO